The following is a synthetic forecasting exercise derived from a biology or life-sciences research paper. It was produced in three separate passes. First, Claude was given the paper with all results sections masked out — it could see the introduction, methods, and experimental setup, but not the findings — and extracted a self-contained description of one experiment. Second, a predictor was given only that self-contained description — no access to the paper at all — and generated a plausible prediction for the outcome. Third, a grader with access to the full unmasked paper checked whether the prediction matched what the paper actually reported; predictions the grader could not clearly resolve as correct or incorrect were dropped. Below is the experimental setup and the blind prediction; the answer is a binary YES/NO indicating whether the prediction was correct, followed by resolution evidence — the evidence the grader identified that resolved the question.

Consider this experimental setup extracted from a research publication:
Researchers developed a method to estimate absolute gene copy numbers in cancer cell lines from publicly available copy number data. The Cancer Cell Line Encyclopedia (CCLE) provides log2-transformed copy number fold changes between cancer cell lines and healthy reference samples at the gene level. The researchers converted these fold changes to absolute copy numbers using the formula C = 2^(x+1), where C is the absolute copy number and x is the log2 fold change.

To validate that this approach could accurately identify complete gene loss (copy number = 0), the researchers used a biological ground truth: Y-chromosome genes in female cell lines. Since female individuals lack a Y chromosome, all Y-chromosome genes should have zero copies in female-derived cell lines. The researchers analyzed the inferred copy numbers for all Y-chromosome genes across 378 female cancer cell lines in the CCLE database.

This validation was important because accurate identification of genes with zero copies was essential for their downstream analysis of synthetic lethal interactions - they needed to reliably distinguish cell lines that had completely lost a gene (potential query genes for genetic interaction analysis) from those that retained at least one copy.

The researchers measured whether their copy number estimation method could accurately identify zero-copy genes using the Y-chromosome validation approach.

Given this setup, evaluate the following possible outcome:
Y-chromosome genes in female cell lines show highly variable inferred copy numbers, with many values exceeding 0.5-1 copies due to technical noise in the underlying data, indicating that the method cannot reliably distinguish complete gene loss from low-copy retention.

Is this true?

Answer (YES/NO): NO